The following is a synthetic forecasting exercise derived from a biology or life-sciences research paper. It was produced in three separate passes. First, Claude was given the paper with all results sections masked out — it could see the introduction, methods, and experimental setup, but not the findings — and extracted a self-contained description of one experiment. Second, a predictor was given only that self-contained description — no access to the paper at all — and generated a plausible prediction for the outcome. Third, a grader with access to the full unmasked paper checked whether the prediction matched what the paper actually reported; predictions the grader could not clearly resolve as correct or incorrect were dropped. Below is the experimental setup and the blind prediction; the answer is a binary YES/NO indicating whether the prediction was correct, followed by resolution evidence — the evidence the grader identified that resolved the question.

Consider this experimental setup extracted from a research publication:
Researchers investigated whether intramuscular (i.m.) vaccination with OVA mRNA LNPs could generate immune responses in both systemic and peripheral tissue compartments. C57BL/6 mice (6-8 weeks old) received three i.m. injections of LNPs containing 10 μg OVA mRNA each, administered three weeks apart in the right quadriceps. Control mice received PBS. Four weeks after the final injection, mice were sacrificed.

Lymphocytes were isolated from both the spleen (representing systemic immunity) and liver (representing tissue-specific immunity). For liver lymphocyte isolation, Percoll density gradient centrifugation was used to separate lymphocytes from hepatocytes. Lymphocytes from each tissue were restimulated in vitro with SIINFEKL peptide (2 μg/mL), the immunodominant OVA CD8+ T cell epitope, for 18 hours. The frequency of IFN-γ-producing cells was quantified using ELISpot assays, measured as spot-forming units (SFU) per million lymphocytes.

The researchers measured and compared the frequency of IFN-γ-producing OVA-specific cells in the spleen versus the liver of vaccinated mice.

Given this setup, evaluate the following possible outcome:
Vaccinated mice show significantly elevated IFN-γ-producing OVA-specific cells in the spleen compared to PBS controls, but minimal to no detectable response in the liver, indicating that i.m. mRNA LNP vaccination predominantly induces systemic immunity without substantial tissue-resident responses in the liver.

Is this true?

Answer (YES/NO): NO